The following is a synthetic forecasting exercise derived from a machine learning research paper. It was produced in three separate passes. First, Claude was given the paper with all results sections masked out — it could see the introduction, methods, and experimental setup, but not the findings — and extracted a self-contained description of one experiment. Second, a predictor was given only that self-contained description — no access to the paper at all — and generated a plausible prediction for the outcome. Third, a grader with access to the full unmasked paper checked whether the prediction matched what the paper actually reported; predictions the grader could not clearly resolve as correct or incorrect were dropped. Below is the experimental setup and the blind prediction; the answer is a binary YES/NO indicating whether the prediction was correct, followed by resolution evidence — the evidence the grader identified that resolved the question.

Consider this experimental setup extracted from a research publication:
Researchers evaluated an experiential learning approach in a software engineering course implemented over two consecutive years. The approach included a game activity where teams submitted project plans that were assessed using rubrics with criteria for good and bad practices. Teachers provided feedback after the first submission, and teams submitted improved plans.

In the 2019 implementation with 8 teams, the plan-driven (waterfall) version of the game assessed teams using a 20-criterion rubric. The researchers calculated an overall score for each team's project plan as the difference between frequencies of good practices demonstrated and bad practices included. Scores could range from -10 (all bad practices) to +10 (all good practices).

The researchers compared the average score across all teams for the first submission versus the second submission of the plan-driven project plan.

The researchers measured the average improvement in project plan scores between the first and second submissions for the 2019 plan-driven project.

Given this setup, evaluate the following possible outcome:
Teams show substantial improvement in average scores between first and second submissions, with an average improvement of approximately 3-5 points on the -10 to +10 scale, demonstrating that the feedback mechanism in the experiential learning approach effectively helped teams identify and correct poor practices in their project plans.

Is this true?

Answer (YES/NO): NO